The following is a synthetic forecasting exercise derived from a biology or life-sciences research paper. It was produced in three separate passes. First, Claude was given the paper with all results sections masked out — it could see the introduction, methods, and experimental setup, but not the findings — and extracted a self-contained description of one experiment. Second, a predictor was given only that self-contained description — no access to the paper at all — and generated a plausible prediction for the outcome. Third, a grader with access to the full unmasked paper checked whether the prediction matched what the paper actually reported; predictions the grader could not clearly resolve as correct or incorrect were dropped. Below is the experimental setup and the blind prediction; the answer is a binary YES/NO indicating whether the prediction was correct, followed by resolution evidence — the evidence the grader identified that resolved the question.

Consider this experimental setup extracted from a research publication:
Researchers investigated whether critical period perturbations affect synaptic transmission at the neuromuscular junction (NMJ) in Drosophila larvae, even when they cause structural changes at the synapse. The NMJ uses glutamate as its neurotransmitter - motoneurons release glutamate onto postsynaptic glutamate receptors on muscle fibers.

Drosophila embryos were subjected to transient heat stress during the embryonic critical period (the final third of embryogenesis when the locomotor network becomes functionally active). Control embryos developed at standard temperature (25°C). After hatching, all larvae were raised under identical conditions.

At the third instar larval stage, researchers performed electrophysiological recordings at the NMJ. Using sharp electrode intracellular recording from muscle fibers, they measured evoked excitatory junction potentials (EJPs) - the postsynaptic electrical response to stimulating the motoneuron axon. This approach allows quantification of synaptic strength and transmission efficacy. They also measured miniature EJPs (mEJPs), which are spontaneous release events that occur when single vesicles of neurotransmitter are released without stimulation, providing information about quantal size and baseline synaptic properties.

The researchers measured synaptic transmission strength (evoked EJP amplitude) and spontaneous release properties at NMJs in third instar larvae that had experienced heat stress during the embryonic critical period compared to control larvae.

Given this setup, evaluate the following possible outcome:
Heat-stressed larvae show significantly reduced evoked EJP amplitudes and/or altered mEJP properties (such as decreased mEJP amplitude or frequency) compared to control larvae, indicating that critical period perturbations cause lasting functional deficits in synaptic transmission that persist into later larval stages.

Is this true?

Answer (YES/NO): NO